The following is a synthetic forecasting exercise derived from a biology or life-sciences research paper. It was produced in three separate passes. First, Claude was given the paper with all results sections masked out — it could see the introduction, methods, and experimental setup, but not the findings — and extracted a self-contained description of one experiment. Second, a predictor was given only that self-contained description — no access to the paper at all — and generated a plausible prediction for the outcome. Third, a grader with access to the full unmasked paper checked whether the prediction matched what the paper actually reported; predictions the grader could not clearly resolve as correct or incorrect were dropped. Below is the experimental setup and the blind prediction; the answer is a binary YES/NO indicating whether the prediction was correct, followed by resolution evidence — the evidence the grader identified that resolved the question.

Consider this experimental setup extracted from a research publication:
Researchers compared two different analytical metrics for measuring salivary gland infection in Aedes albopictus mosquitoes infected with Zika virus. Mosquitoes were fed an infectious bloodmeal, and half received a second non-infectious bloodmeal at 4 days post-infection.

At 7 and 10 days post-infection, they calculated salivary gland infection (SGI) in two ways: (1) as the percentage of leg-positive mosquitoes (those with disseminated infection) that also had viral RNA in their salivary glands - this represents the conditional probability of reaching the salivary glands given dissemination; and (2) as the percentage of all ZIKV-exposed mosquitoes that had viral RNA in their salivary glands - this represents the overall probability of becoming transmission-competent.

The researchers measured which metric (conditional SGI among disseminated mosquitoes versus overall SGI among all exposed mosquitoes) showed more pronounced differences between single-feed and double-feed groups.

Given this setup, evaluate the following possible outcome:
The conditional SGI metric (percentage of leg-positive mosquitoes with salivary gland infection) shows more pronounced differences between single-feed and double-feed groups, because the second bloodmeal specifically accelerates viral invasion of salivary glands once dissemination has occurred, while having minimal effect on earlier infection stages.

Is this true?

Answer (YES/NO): NO